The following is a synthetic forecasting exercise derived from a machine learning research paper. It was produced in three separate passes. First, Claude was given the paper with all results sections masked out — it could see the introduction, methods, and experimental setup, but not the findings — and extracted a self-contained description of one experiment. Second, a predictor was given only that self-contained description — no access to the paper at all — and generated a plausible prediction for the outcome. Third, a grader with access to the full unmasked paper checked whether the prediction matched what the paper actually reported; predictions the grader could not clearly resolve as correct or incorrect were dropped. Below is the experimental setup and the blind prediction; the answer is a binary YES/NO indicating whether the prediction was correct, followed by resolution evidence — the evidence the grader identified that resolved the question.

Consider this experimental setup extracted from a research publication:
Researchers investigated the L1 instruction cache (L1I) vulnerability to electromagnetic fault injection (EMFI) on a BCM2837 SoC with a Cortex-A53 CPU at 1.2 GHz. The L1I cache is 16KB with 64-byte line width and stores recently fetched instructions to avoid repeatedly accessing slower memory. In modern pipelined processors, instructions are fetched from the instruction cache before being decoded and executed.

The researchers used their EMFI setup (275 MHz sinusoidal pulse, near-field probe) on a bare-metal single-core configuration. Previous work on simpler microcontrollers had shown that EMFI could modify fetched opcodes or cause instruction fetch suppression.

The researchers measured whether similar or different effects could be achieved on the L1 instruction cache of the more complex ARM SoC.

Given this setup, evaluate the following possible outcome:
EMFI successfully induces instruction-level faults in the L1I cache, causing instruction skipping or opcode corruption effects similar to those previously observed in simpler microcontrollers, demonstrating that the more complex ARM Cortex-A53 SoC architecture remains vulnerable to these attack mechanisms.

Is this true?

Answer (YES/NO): NO